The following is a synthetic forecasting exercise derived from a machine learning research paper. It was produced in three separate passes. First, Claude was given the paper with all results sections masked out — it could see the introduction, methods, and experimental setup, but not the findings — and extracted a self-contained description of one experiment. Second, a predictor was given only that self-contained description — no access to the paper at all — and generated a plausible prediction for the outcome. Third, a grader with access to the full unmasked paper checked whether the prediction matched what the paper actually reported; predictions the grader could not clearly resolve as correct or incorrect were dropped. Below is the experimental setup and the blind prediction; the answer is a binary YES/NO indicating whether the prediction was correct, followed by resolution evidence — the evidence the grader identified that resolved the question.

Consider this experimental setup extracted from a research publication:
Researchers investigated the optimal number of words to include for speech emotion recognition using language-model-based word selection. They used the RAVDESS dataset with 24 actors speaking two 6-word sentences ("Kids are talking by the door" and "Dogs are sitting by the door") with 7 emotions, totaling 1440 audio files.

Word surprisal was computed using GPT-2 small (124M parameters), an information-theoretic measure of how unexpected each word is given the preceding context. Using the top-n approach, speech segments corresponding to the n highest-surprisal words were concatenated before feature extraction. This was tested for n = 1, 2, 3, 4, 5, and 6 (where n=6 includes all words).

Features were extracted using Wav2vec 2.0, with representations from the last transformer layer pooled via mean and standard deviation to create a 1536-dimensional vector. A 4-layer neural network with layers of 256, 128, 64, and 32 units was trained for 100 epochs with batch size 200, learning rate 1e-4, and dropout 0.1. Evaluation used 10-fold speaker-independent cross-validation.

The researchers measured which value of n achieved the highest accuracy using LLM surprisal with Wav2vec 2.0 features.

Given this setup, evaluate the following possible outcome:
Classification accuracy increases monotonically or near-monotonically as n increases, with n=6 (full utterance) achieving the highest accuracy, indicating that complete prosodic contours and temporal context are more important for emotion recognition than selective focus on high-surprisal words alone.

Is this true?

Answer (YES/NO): NO